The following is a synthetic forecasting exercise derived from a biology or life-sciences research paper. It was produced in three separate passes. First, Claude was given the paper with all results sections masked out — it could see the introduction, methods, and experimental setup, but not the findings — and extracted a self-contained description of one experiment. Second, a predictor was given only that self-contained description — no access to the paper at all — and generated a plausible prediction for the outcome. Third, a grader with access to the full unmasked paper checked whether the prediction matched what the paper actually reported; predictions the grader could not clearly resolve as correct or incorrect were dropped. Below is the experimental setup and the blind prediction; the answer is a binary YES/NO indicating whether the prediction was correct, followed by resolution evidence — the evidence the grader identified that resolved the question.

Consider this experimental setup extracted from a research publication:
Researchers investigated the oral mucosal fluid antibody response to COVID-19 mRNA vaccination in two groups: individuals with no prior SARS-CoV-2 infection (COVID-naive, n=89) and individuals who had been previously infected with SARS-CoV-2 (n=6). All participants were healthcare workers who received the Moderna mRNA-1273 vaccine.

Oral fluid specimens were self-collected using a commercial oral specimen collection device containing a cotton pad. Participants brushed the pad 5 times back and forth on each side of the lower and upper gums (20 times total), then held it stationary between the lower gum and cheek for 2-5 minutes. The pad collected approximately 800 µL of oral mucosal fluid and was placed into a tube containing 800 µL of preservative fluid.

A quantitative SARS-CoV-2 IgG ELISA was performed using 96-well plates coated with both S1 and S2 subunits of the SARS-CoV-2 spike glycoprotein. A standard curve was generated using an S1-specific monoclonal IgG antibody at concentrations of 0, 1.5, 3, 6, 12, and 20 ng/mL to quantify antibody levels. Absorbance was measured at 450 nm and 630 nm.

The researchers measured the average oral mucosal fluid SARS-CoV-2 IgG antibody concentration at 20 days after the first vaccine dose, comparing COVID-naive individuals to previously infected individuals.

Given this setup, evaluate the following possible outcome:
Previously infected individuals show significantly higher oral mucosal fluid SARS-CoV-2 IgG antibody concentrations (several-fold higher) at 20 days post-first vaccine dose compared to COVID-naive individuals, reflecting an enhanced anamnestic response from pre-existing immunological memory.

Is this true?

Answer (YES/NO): NO